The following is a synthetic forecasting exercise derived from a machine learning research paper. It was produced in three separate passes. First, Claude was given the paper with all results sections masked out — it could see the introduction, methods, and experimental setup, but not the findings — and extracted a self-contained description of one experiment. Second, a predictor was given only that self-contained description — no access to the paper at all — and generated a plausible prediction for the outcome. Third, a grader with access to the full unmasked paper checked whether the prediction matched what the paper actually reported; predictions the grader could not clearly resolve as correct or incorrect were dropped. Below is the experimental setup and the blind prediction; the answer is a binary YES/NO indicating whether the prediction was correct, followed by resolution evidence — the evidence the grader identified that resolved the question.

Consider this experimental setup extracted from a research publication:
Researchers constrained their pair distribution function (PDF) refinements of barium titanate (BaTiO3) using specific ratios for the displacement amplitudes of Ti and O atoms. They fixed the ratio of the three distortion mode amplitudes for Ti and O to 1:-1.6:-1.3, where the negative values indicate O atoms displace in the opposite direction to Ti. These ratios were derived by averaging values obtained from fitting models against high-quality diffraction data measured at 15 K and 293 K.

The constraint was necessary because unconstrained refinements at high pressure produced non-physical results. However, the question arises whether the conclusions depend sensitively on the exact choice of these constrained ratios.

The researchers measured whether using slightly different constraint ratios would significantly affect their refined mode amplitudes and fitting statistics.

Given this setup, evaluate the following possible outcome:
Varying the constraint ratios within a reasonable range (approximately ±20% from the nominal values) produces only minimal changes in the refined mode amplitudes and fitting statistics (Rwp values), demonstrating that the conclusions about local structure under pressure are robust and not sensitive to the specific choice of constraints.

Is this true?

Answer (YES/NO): NO